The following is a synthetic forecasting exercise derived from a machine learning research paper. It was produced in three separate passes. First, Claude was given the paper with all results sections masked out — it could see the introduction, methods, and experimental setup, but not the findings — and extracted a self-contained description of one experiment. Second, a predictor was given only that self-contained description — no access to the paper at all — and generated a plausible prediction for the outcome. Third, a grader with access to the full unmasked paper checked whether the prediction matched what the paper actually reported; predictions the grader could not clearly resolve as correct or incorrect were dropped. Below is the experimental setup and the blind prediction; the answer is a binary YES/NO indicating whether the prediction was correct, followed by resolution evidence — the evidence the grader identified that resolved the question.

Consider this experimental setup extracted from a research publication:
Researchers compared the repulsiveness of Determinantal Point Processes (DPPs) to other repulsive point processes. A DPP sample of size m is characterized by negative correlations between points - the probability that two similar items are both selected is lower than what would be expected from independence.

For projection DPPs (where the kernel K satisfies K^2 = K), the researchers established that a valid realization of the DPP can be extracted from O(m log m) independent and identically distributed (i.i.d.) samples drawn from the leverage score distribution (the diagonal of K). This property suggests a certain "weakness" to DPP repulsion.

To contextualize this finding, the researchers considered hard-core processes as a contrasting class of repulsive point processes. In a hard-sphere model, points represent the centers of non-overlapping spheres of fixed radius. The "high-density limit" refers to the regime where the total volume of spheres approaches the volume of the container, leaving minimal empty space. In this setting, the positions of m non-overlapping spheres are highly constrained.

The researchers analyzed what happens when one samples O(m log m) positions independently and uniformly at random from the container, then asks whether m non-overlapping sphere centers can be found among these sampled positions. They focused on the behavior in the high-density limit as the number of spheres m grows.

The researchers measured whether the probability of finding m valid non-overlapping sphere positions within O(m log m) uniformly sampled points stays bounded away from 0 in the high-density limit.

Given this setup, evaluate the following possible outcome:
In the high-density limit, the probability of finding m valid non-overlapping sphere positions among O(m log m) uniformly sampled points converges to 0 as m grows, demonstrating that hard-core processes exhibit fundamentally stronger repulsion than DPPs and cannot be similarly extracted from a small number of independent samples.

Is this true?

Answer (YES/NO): YES